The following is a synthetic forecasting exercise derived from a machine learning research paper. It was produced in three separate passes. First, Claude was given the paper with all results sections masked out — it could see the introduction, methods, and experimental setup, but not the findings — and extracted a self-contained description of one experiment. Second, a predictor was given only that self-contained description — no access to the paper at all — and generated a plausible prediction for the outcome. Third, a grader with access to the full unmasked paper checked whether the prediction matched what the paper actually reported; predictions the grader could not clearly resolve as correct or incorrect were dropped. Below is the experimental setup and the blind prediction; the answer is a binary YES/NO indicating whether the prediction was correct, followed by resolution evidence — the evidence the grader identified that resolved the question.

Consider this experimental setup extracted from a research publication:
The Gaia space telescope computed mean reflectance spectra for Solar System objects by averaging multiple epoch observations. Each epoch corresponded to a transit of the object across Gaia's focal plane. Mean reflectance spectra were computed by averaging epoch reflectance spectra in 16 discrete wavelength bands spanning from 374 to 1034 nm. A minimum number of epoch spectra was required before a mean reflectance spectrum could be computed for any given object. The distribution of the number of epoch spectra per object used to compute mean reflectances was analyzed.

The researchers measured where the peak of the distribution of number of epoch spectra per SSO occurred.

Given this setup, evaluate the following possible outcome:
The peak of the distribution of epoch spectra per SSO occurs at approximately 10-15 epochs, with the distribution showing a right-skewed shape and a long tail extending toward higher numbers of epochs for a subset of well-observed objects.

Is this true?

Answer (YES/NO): YES